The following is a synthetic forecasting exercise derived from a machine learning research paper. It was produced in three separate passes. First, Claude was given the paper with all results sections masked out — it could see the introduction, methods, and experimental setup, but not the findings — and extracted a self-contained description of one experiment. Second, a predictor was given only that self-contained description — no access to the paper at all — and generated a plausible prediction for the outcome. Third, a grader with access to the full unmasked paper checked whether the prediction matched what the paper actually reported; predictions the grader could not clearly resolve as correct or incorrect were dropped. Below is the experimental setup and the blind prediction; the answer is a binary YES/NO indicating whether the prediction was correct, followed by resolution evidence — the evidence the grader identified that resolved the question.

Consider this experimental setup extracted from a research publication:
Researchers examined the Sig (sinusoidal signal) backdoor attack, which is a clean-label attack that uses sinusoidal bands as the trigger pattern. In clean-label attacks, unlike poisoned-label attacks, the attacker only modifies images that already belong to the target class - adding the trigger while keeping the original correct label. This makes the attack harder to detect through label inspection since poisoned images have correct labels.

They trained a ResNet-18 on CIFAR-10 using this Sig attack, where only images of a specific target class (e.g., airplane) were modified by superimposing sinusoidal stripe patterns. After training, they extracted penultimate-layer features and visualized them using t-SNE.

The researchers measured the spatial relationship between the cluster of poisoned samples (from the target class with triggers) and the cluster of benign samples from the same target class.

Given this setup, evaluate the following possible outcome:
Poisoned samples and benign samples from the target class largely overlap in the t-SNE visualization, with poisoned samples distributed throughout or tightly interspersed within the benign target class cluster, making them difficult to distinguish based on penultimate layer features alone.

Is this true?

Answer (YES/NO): NO